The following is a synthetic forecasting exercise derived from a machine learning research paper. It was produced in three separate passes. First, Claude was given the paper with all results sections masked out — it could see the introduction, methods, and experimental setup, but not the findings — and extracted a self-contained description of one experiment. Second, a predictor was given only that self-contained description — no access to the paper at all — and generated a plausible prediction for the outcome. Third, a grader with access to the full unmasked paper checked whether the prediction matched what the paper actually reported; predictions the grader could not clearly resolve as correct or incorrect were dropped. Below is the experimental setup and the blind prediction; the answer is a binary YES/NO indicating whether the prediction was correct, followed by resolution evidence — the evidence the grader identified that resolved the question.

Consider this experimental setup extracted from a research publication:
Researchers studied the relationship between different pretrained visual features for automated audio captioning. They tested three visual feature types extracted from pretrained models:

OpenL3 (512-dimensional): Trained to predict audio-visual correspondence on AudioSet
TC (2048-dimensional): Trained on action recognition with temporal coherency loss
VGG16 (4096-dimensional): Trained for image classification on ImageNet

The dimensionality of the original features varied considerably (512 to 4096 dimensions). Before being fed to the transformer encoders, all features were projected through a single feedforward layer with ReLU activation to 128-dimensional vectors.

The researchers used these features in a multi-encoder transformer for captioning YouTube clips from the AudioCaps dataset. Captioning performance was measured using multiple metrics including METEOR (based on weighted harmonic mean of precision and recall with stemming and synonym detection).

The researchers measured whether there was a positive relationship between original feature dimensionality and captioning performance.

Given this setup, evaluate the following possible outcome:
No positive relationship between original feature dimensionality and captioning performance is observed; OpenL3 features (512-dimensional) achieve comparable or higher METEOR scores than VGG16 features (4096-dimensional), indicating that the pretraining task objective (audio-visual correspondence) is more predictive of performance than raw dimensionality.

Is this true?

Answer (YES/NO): NO